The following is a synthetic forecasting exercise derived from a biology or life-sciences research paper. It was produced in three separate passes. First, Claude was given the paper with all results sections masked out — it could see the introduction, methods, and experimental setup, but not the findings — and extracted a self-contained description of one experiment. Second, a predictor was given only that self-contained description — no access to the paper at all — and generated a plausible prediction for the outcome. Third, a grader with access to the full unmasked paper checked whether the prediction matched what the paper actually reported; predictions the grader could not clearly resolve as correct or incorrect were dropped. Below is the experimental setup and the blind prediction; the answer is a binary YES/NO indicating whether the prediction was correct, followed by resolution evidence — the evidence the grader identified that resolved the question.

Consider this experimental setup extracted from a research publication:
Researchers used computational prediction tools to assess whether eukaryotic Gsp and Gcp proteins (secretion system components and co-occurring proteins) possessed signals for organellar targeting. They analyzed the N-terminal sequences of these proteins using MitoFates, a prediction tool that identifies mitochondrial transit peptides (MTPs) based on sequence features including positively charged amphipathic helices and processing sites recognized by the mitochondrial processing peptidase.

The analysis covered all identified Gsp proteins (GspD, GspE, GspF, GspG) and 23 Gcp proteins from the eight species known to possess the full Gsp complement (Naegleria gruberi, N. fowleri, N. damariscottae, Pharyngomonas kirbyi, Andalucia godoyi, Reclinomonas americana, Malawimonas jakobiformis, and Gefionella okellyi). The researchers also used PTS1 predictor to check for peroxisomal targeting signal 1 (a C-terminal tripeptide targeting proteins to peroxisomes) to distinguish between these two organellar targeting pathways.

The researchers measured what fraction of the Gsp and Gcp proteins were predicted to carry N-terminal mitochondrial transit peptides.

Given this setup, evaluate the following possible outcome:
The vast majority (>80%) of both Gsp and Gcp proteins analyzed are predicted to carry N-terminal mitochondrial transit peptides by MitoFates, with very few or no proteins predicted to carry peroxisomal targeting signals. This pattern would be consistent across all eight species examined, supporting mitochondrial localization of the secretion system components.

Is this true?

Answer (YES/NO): NO